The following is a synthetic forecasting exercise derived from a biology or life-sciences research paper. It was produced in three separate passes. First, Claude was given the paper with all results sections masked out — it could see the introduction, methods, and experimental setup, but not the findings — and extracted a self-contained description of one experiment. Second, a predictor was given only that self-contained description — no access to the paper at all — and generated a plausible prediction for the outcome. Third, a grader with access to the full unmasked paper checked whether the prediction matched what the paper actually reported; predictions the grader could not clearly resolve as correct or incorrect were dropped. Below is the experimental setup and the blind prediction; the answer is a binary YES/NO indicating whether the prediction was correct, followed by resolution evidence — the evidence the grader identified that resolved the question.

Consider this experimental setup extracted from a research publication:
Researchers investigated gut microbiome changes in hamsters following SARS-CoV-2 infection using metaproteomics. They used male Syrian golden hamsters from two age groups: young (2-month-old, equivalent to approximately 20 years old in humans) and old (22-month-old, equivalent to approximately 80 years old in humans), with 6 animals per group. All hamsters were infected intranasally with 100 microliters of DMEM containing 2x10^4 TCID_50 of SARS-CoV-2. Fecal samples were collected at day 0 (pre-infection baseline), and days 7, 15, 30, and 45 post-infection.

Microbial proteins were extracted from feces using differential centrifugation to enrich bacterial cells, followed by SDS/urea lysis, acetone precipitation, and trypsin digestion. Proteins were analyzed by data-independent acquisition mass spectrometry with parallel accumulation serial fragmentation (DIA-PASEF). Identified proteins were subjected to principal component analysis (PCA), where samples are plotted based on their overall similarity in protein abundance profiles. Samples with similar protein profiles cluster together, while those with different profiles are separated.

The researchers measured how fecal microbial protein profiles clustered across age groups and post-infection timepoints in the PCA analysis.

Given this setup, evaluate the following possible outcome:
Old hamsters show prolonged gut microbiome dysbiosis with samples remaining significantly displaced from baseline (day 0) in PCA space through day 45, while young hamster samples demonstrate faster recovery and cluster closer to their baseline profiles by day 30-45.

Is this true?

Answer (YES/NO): NO